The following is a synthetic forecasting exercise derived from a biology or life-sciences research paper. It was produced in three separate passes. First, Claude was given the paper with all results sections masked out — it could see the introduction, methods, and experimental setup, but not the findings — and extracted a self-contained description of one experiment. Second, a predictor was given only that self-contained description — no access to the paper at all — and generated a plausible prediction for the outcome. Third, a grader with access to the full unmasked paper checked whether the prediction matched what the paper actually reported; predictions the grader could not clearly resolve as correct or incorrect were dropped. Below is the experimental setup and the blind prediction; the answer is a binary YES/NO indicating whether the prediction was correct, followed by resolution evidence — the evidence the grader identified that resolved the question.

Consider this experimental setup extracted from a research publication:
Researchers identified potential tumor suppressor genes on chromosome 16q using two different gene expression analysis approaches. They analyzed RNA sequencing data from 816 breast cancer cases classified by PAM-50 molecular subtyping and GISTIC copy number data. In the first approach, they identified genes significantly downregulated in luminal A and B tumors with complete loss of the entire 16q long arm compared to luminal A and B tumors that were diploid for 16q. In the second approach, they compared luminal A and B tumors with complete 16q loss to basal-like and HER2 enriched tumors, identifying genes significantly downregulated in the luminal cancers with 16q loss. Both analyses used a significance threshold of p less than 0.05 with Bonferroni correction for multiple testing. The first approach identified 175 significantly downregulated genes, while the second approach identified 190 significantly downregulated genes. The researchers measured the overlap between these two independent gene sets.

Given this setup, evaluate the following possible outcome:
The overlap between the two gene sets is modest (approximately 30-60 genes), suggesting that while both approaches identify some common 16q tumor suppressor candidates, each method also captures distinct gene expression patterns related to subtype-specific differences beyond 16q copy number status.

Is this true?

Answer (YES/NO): NO